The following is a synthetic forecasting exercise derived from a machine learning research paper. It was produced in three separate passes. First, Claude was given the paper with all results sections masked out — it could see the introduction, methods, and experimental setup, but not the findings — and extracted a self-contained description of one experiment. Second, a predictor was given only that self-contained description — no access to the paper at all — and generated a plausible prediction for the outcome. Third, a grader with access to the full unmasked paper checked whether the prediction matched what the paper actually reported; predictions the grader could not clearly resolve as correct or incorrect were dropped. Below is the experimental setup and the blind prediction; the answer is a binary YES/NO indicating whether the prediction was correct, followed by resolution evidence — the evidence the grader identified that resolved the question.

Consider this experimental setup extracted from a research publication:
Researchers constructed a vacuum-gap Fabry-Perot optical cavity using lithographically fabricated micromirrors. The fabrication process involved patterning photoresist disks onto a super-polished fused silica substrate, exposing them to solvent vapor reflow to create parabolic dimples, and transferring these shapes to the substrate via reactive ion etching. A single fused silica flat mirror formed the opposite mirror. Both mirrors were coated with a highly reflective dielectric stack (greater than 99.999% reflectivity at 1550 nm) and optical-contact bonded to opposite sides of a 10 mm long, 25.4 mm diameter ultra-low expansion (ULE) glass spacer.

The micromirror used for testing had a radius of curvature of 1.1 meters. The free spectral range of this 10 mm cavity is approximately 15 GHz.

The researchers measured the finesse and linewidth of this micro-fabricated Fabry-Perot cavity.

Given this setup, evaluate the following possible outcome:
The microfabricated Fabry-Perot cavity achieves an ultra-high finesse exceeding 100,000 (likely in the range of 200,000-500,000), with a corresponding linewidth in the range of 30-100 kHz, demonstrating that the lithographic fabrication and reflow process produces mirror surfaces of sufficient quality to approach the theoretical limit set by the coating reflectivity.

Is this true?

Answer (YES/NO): NO